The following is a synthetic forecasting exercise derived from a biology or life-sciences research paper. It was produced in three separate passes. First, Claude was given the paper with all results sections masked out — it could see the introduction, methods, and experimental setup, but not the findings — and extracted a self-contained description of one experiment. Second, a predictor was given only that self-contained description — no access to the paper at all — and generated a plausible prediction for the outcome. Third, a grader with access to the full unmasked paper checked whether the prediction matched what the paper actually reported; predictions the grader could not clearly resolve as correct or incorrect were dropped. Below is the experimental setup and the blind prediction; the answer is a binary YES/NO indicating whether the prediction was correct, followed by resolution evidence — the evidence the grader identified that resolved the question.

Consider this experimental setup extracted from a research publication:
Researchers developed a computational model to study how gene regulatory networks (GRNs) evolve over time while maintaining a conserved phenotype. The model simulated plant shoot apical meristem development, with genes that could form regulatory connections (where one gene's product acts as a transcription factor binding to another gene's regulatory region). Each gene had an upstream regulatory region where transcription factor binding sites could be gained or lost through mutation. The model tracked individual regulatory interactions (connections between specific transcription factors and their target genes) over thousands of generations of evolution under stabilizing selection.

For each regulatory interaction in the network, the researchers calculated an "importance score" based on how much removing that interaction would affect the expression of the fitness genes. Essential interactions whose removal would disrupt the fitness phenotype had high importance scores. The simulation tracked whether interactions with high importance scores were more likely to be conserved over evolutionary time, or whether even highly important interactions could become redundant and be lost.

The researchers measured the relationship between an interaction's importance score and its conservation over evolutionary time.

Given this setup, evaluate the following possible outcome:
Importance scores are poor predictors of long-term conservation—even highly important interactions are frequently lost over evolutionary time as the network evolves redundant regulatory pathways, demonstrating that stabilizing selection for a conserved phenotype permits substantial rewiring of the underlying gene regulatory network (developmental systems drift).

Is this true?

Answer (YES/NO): YES